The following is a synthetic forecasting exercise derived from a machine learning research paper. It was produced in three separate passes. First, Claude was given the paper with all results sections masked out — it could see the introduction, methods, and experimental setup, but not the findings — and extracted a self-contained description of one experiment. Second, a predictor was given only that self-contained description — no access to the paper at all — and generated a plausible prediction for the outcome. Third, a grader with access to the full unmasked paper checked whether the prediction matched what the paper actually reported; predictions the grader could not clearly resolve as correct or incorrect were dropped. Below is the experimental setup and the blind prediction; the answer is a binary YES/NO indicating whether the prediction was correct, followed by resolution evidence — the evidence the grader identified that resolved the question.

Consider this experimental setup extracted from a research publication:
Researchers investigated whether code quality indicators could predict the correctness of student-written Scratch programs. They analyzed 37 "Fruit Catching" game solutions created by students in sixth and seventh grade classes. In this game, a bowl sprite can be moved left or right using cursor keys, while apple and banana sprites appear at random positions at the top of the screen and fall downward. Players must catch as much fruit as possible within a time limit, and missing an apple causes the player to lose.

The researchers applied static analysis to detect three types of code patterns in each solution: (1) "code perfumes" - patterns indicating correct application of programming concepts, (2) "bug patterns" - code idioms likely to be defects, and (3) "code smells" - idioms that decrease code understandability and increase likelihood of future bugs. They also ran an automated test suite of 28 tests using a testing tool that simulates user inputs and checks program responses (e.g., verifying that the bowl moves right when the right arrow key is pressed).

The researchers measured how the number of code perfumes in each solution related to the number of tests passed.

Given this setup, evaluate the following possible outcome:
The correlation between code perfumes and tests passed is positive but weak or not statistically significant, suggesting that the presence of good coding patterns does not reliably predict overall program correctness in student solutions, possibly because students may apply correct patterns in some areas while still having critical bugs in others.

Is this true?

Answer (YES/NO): NO